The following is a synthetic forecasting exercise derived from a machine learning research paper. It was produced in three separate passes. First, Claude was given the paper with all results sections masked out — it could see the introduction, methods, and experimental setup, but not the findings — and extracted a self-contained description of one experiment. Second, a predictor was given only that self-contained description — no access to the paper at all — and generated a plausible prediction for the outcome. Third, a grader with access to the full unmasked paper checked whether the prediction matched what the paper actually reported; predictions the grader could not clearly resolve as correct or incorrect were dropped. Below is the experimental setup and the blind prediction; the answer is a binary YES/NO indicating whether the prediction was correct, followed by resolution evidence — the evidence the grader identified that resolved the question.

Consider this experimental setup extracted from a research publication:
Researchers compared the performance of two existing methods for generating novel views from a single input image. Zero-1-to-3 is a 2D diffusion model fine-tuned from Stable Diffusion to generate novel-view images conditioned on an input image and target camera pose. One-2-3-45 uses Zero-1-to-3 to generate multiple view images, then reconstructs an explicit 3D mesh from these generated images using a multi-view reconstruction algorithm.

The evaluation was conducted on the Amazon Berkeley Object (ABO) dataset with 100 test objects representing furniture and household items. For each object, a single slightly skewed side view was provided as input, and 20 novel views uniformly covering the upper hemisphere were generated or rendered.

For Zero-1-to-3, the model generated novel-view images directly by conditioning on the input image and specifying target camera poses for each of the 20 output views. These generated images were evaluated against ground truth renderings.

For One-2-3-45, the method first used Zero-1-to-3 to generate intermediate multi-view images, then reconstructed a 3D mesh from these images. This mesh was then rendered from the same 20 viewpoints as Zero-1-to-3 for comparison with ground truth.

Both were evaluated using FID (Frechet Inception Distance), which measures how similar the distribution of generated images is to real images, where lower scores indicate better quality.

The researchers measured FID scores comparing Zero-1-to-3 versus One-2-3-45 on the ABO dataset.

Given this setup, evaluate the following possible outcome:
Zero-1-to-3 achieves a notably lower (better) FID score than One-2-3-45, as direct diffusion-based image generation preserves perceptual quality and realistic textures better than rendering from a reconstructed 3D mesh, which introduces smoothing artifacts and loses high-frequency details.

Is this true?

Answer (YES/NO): YES